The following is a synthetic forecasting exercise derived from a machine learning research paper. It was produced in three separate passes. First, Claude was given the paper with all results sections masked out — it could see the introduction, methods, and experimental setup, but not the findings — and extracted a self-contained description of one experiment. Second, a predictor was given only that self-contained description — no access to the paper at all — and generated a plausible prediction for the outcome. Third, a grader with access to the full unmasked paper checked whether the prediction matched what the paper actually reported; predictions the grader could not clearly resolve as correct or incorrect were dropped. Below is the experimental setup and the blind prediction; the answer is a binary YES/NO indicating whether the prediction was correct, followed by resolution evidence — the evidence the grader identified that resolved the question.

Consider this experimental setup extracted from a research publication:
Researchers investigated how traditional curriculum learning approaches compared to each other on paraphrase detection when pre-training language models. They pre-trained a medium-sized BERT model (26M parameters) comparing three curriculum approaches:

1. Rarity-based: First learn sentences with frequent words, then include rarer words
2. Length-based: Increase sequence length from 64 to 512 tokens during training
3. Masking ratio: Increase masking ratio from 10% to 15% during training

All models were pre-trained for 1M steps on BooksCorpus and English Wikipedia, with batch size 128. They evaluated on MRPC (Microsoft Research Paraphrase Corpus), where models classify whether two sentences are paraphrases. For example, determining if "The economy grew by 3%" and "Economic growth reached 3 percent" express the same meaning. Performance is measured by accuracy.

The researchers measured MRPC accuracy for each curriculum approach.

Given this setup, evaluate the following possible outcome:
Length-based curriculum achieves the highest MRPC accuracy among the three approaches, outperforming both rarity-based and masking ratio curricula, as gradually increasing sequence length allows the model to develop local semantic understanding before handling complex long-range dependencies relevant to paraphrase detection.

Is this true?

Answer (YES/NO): NO